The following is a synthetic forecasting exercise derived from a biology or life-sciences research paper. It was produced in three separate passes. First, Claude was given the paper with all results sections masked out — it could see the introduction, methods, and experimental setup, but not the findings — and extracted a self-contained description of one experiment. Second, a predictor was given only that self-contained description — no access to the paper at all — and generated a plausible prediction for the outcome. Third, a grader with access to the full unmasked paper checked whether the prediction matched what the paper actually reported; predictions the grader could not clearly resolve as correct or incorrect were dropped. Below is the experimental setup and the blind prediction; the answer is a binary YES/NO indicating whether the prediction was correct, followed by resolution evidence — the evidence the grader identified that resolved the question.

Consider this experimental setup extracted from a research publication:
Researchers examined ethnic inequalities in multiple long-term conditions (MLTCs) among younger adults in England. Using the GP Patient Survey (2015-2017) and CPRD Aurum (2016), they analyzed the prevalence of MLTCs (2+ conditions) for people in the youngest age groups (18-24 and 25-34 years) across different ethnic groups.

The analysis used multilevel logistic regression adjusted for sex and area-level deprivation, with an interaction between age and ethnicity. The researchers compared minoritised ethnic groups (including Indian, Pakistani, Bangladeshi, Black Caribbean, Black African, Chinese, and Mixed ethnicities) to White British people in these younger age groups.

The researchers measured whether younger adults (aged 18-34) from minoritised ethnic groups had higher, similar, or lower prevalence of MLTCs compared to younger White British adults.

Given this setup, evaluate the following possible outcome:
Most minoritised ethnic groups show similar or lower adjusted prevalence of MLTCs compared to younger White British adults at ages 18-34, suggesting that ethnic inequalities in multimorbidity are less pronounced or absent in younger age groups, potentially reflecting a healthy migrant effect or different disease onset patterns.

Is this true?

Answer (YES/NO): YES